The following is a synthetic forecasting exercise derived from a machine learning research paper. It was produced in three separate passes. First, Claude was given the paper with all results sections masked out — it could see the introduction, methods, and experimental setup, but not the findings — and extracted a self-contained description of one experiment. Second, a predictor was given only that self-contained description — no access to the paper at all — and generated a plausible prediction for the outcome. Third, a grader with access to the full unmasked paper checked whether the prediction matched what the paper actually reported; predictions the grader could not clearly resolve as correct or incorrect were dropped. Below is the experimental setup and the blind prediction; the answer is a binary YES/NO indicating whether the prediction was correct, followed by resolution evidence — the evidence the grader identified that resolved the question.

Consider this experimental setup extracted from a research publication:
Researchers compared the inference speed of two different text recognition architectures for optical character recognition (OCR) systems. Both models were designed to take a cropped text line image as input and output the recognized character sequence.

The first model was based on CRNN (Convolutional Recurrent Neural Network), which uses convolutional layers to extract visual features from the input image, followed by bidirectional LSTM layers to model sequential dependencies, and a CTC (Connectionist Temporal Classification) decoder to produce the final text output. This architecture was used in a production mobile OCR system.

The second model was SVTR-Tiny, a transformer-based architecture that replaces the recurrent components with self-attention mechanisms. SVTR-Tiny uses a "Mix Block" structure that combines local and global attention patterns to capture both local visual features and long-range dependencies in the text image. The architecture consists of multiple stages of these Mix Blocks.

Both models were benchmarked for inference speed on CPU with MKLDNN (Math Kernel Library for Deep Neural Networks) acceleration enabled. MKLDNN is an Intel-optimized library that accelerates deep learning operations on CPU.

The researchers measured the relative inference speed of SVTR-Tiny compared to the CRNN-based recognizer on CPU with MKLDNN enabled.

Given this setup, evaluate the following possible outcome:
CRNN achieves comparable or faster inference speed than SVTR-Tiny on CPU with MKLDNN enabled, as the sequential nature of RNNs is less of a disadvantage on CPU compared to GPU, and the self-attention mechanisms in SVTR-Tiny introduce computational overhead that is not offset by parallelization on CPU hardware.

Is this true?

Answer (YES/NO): YES